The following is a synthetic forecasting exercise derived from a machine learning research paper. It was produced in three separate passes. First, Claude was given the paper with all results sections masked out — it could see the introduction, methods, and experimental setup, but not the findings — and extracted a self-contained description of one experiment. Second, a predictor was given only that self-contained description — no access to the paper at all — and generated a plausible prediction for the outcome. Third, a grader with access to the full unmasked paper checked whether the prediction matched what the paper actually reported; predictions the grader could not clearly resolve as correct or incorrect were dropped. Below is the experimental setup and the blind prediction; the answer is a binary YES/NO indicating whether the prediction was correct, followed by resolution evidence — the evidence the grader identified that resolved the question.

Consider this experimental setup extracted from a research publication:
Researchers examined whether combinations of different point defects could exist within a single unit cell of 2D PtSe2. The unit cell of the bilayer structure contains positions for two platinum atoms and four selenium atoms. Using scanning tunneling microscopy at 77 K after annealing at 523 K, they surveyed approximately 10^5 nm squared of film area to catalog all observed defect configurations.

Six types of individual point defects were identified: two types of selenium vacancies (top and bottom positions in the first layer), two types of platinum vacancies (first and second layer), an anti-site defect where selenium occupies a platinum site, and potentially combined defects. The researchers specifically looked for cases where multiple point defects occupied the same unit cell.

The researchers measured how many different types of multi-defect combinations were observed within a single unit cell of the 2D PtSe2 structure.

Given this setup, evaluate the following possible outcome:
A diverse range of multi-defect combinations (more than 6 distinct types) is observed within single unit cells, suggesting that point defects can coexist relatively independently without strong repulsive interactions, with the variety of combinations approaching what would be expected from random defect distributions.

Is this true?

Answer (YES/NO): NO